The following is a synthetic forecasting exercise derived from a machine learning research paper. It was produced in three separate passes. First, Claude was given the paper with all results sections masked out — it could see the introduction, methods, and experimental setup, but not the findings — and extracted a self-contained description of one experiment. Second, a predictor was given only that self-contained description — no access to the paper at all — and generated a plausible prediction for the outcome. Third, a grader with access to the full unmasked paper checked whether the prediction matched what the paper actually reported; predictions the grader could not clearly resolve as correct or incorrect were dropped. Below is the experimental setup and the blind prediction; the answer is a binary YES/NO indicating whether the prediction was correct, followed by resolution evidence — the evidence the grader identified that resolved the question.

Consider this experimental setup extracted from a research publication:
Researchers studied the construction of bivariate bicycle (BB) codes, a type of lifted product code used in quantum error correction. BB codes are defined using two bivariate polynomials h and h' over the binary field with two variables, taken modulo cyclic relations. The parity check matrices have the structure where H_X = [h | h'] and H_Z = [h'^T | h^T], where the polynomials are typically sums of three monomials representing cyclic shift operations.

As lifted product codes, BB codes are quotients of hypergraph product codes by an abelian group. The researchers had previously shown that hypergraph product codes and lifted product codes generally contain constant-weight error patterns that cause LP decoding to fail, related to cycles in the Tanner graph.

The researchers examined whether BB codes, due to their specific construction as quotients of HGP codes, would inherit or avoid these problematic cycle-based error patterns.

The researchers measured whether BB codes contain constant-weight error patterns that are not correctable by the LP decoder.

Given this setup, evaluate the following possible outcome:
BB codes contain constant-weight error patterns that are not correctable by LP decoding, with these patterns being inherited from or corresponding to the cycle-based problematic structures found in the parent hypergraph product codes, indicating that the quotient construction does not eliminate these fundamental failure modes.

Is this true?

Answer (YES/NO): YES